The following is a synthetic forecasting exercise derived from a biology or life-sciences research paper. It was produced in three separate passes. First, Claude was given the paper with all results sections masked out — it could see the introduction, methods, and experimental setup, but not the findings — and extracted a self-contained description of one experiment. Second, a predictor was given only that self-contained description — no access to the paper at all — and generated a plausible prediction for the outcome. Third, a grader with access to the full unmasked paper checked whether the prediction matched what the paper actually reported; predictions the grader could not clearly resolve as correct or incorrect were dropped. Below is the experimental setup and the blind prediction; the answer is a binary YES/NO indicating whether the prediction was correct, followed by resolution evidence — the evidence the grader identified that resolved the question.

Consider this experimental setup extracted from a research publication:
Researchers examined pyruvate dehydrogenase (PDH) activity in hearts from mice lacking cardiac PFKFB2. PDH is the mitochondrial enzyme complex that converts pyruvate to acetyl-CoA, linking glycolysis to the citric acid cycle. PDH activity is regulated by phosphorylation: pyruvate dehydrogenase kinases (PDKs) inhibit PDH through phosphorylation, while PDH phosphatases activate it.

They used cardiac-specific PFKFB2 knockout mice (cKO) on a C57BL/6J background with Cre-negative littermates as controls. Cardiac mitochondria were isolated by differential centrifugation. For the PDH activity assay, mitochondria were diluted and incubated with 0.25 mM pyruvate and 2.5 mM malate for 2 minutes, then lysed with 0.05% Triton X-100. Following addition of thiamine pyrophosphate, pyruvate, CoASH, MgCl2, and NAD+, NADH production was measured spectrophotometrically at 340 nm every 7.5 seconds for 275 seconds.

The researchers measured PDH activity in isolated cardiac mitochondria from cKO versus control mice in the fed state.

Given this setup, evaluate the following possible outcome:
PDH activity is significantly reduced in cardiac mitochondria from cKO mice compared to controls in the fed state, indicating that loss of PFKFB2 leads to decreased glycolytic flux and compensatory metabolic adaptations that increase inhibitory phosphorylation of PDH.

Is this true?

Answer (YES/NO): NO